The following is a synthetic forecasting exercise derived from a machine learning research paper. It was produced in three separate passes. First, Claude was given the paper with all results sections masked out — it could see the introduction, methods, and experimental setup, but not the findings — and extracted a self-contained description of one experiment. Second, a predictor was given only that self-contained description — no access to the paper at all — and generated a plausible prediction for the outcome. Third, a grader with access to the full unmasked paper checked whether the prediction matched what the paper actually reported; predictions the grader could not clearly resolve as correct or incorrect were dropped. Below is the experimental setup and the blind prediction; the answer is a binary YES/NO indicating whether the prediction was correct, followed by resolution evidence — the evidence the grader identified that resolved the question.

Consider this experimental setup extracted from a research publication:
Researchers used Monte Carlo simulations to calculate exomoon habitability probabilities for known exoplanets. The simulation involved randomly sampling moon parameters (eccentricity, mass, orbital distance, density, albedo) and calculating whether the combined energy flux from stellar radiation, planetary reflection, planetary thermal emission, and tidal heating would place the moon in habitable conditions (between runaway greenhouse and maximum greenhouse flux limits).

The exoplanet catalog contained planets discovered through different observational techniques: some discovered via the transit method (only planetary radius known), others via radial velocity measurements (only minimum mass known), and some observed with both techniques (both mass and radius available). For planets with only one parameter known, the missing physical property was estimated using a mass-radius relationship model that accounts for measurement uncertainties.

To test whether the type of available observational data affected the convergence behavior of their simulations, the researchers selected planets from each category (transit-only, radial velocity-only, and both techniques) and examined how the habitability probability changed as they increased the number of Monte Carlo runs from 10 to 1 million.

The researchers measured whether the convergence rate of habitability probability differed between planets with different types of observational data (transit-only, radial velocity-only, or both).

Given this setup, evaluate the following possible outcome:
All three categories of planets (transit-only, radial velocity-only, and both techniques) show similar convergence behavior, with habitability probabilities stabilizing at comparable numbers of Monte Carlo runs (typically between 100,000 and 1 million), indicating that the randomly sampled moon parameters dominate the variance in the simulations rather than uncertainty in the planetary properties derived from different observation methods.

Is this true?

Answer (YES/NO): YES